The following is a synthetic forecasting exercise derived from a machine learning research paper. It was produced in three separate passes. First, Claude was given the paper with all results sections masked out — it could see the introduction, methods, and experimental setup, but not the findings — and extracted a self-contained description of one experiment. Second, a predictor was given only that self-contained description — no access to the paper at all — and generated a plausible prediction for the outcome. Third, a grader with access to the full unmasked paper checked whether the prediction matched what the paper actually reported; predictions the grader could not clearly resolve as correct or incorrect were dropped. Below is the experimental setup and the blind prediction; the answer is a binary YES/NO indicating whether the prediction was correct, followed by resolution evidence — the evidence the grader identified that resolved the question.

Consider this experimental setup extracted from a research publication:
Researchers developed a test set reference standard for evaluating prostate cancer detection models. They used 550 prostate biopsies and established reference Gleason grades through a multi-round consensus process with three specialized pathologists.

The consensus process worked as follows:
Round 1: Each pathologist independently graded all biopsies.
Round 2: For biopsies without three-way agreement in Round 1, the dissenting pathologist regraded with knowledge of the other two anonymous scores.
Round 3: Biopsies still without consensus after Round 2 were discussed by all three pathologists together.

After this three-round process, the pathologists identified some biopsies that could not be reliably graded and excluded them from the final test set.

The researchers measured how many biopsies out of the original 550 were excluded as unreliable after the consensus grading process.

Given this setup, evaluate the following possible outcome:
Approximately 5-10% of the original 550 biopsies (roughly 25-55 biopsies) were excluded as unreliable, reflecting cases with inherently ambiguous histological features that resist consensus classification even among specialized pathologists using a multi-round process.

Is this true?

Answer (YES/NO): NO